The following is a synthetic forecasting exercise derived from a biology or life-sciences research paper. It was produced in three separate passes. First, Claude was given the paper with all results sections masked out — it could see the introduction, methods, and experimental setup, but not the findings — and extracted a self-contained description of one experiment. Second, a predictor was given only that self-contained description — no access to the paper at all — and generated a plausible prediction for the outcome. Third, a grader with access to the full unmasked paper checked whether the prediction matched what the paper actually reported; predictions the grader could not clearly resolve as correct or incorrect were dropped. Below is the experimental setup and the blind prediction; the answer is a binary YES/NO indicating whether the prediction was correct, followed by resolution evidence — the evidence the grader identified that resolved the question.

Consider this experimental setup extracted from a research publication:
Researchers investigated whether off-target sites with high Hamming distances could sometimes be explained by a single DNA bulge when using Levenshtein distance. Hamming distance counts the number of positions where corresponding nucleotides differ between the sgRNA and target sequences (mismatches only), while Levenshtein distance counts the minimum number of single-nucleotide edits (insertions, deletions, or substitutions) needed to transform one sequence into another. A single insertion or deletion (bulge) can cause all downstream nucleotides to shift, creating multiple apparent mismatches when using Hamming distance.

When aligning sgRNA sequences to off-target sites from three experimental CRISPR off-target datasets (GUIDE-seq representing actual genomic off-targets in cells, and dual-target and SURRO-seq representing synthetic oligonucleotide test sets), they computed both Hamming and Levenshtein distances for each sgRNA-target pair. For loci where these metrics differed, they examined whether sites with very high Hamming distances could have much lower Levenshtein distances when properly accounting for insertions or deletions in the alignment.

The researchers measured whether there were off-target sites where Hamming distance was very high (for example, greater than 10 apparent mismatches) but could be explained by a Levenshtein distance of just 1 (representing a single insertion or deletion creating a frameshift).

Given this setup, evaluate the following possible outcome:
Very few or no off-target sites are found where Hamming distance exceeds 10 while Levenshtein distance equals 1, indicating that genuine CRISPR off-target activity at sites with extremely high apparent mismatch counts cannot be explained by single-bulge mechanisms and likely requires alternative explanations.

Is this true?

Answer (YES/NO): NO